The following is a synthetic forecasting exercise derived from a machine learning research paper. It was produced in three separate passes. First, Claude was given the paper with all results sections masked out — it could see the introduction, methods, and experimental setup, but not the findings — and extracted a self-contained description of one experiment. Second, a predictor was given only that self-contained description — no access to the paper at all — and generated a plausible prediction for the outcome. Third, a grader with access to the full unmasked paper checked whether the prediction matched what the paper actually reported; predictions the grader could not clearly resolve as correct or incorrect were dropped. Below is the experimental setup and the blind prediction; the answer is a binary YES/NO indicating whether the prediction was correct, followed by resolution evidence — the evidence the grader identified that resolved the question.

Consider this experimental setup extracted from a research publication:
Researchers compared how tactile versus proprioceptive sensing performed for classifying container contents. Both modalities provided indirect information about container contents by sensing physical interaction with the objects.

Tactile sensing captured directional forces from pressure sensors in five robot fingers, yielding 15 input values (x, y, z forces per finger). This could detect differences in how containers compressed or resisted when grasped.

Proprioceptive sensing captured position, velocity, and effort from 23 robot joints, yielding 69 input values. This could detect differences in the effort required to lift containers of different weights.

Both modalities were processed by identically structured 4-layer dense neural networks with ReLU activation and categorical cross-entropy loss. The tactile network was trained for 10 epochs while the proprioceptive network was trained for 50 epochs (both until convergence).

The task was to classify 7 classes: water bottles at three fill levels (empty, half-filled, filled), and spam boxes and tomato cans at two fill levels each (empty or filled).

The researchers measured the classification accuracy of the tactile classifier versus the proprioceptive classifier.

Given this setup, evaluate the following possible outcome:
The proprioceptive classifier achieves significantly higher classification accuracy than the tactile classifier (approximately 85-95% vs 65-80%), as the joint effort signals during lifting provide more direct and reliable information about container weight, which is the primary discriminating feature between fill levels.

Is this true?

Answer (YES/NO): NO